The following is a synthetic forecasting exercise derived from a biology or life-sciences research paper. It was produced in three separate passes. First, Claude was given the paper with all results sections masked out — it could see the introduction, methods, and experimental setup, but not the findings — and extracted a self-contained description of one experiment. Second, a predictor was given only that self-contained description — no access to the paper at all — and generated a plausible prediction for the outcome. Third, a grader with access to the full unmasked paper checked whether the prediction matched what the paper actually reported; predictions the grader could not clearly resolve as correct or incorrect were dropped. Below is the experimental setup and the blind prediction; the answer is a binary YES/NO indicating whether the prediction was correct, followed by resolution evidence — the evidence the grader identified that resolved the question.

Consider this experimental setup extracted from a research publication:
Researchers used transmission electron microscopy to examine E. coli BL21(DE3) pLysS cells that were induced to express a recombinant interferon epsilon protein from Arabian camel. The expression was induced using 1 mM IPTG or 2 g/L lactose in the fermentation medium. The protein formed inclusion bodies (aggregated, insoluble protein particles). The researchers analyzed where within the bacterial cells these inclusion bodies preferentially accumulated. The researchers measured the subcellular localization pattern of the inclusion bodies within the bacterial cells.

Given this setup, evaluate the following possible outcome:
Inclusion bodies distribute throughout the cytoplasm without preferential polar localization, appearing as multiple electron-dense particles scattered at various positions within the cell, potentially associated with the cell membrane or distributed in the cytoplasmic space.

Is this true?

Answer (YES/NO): NO